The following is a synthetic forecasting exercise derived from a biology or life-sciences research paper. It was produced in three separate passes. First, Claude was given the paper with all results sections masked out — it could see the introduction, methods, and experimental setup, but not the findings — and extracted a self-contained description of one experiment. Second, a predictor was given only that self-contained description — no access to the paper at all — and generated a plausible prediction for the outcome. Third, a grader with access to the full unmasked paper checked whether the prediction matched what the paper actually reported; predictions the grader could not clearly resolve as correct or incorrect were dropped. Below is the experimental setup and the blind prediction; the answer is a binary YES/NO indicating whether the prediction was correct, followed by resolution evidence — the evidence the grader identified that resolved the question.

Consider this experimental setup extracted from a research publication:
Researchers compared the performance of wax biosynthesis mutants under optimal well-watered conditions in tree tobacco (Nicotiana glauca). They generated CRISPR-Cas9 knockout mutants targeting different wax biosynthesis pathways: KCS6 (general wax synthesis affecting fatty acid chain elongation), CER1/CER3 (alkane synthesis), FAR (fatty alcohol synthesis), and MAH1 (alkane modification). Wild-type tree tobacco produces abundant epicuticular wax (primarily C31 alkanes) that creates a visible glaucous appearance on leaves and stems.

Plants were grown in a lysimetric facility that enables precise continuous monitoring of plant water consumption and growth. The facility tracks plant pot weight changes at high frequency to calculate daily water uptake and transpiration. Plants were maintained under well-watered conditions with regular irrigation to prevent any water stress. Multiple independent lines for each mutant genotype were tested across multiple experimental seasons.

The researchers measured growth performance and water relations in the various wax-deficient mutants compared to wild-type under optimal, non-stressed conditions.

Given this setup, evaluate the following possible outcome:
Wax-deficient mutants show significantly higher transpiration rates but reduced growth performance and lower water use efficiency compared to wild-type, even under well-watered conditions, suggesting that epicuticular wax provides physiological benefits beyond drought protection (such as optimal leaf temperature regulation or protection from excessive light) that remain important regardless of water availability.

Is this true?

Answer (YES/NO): NO